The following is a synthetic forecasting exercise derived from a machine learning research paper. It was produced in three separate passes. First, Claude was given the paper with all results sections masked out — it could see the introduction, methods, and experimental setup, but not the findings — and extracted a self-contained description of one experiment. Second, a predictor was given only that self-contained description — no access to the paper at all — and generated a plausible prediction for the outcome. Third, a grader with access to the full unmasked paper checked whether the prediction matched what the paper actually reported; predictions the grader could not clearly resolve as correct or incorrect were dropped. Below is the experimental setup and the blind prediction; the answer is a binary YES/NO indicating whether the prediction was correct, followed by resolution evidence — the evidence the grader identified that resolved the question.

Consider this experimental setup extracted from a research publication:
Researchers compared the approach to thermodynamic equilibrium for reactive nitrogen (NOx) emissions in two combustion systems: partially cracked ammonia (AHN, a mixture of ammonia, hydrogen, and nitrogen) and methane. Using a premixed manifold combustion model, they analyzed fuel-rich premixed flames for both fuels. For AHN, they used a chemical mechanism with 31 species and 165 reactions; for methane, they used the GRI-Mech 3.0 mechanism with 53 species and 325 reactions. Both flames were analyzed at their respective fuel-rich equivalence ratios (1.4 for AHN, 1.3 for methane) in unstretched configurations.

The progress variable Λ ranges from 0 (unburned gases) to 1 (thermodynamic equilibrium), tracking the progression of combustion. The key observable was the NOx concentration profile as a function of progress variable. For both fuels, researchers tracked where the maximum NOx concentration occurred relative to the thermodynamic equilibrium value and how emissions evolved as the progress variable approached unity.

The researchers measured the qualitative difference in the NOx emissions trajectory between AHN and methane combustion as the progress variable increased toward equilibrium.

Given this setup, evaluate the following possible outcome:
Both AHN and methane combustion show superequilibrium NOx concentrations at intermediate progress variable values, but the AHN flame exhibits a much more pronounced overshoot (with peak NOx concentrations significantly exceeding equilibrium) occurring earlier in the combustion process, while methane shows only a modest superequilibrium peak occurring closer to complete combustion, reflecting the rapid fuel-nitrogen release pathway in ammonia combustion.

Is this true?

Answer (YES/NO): NO